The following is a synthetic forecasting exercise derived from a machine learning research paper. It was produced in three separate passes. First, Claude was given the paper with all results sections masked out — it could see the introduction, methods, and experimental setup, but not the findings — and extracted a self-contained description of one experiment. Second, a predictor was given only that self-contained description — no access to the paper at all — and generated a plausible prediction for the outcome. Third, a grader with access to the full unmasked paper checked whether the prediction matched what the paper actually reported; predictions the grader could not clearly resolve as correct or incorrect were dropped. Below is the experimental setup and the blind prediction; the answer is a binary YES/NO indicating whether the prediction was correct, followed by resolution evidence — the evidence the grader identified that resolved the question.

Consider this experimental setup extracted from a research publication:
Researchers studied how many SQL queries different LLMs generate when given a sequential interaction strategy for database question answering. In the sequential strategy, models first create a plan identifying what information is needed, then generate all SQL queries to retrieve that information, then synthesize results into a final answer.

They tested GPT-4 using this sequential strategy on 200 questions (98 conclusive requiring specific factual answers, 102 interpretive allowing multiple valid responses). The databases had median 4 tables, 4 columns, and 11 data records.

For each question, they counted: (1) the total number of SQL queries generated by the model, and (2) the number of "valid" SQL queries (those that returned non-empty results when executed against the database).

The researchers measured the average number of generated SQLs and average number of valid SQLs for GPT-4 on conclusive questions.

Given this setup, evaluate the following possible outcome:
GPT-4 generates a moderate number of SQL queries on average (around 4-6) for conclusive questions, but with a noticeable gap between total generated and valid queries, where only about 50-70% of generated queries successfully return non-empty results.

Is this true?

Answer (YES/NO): NO